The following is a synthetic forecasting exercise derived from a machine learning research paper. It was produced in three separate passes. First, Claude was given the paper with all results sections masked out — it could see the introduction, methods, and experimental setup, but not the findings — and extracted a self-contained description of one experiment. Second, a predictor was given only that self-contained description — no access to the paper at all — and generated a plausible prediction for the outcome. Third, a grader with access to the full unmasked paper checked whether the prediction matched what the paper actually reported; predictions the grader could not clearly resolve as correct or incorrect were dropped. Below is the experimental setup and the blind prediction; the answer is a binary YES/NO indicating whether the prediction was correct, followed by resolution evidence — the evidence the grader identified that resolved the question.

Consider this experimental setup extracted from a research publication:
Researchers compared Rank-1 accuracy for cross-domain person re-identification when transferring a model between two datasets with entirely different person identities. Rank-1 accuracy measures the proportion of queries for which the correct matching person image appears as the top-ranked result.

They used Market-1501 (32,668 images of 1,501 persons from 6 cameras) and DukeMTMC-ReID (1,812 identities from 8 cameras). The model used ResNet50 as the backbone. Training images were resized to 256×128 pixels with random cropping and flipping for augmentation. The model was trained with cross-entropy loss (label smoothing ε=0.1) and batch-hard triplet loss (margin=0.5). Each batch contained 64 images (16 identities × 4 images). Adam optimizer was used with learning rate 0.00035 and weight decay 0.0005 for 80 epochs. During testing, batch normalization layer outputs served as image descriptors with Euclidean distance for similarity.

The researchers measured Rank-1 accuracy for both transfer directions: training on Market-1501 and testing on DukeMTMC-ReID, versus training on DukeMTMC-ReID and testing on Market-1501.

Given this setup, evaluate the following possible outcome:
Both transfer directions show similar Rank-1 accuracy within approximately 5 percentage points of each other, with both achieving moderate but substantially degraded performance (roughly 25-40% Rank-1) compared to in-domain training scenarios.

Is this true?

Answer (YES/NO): NO